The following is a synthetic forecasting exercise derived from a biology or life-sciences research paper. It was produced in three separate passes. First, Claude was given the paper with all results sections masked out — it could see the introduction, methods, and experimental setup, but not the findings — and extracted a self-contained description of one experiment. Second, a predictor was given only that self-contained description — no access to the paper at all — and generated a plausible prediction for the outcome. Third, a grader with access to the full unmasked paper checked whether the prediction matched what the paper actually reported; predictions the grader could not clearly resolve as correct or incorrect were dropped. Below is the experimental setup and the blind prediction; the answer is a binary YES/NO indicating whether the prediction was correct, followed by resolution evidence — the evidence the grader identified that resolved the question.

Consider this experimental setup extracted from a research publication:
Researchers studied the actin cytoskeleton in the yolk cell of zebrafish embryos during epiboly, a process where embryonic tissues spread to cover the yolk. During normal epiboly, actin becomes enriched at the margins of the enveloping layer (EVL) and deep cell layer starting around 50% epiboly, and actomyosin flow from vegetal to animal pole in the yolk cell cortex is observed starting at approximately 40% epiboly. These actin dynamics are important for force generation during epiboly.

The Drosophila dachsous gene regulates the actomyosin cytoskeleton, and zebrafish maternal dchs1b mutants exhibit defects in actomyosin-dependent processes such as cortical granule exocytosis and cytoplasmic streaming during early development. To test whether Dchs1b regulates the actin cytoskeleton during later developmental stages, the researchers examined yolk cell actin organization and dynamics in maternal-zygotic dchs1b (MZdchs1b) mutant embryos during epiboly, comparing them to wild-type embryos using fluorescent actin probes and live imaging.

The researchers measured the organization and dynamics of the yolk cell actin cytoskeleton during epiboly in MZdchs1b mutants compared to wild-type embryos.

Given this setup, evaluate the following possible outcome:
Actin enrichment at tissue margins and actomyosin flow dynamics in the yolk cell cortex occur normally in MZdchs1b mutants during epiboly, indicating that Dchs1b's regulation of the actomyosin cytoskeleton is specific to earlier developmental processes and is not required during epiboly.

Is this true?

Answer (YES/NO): NO